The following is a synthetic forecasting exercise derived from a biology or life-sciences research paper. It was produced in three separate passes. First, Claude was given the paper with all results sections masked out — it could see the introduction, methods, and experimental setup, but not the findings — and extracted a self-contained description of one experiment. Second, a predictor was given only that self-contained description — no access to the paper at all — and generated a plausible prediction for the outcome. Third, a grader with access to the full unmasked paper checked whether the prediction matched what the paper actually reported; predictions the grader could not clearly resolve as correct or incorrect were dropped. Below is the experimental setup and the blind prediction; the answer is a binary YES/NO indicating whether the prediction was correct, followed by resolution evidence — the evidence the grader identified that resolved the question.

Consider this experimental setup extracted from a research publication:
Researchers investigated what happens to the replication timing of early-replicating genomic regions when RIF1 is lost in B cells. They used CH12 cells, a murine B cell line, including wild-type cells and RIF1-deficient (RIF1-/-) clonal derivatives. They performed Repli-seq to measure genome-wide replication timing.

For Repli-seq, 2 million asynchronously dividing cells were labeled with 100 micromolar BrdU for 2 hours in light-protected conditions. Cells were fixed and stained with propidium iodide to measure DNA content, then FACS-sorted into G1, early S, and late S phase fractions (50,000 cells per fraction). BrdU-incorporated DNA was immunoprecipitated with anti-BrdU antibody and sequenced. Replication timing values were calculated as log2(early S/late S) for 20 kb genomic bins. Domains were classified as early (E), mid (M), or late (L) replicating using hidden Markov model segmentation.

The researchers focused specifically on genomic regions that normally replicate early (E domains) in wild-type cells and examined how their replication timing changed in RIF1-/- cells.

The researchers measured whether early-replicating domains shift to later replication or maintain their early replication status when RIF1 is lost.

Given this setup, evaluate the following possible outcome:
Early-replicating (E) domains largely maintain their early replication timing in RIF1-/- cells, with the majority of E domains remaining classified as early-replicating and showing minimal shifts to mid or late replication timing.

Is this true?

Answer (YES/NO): NO